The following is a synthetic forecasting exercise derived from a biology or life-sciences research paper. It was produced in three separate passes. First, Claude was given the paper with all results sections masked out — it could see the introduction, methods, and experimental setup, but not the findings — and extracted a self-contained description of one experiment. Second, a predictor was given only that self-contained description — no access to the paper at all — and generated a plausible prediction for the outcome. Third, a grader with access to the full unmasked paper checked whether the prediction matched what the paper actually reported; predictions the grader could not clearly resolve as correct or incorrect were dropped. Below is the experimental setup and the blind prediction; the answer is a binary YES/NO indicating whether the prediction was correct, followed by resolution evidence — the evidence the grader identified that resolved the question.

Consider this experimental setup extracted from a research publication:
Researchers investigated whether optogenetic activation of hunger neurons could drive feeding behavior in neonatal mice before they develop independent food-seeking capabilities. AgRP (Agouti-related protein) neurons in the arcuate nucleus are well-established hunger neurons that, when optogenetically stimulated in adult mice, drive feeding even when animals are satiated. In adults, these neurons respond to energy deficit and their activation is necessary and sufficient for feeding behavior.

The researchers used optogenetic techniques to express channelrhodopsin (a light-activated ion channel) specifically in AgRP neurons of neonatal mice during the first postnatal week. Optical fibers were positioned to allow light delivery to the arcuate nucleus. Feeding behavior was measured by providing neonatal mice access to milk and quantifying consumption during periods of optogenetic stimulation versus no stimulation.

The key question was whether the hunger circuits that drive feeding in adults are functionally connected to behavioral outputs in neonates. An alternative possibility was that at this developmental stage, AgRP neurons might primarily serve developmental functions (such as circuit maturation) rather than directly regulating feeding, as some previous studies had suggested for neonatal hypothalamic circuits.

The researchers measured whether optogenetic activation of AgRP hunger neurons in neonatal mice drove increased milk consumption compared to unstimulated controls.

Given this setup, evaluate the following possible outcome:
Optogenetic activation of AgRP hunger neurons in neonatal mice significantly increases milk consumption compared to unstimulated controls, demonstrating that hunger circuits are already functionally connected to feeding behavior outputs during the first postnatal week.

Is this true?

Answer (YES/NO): YES